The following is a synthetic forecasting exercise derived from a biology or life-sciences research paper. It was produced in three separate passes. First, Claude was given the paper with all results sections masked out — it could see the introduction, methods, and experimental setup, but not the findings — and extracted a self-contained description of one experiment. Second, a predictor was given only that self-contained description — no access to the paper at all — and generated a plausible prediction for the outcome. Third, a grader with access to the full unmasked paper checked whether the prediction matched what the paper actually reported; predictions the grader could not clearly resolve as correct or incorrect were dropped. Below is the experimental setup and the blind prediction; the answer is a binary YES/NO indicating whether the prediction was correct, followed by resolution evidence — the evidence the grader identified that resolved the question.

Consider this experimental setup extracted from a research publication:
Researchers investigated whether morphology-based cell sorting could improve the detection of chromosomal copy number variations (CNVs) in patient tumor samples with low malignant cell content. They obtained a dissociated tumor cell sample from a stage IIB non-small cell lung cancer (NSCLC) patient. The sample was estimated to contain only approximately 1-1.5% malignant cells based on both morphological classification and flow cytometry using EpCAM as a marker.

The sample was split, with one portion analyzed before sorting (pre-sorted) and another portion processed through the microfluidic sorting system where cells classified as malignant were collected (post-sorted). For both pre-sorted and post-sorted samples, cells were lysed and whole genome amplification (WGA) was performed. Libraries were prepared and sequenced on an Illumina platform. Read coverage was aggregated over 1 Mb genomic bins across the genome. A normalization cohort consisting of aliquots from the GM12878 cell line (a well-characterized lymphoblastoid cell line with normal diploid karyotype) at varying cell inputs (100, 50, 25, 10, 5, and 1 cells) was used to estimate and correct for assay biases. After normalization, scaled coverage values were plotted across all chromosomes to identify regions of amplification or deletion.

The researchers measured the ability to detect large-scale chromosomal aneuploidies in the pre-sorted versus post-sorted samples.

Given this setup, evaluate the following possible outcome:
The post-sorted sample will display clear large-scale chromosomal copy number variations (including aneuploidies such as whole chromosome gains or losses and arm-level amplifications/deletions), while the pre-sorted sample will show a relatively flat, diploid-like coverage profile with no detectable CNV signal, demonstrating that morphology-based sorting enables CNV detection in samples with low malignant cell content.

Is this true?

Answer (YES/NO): YES